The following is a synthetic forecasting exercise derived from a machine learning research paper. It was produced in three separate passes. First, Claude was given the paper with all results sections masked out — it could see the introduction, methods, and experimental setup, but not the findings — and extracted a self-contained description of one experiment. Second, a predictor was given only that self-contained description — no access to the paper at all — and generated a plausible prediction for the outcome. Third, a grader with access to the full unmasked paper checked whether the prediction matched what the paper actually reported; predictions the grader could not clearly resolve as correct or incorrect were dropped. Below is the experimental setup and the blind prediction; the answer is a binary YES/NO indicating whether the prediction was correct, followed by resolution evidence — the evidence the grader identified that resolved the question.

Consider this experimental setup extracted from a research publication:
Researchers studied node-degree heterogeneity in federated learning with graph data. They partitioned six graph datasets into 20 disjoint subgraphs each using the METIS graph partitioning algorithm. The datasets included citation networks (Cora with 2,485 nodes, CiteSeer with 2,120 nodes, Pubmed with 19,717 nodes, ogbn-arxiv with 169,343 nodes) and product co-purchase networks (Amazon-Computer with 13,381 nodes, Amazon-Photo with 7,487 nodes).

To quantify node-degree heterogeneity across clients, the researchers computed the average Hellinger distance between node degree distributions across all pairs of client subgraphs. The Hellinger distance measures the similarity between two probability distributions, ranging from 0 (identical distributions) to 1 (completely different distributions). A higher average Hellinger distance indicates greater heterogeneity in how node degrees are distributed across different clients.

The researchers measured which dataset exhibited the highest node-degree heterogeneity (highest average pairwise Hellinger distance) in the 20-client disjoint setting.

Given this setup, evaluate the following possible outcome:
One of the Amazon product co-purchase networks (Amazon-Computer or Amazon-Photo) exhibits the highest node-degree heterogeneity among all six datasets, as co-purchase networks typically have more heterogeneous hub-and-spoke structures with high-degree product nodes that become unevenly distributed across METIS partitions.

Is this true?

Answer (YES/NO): NO